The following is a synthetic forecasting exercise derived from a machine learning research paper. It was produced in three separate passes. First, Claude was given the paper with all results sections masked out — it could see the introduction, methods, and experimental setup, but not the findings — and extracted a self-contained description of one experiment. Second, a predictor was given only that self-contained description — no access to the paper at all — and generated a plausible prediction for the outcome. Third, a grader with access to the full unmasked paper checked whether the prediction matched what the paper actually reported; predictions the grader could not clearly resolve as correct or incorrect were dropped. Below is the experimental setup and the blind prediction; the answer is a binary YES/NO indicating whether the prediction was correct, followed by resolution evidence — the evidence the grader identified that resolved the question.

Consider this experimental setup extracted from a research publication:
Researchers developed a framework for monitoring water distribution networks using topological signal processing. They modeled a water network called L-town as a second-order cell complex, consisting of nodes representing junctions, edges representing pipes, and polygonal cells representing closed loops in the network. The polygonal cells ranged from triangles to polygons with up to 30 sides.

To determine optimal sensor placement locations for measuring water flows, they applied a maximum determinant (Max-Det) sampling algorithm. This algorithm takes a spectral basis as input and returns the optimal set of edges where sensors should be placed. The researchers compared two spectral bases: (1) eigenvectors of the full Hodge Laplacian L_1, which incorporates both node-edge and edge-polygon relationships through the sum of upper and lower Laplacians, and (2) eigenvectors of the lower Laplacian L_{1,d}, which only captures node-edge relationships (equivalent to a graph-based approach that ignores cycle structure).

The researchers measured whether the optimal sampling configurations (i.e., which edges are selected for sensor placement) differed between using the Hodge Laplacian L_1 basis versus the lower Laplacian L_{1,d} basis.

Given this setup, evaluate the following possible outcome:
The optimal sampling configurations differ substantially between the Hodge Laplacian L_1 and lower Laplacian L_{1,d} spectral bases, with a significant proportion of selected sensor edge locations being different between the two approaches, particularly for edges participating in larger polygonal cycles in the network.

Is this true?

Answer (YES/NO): NO